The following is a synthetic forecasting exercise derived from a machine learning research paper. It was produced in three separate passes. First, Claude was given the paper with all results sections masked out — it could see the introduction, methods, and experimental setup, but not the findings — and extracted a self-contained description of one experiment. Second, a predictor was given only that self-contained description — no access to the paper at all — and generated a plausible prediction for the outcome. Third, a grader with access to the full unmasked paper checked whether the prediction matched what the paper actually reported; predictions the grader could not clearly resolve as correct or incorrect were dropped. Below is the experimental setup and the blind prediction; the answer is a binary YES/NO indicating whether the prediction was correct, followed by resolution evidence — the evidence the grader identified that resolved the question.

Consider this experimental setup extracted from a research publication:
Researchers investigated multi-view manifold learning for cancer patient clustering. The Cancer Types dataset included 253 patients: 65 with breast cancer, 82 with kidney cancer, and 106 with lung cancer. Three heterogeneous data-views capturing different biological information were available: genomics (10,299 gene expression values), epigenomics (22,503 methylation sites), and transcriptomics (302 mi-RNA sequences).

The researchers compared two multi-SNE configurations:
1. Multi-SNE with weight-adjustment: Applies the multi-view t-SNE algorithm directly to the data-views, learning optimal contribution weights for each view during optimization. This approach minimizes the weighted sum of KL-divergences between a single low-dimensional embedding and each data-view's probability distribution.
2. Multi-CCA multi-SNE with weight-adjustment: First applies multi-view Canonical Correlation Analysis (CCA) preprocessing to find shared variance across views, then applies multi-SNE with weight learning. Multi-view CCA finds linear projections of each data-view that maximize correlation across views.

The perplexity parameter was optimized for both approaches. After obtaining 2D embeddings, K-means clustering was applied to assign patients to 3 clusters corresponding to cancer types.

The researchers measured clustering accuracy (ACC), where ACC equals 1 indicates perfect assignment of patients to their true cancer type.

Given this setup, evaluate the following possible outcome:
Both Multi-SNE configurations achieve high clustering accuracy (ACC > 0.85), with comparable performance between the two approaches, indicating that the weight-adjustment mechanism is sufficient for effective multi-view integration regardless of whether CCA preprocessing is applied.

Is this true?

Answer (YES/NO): NO